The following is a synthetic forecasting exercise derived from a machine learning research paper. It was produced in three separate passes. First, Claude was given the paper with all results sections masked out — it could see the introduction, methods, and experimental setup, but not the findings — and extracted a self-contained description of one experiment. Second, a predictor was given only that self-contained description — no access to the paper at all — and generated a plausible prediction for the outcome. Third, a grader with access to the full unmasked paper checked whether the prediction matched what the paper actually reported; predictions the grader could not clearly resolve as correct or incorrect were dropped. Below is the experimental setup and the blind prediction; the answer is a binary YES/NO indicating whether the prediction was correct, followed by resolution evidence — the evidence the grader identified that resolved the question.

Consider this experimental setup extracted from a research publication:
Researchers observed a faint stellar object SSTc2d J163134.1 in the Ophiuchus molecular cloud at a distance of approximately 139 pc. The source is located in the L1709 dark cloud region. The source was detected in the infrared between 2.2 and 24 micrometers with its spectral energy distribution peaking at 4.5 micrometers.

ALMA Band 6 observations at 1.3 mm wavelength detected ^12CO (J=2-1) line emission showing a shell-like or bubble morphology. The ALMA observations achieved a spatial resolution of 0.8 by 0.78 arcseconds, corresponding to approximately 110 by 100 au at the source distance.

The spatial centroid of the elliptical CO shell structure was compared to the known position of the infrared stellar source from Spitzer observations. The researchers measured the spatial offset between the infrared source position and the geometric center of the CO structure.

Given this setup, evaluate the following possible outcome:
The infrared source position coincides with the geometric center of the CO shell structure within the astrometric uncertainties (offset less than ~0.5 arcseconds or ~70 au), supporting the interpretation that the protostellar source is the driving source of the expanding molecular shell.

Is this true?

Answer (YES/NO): NO